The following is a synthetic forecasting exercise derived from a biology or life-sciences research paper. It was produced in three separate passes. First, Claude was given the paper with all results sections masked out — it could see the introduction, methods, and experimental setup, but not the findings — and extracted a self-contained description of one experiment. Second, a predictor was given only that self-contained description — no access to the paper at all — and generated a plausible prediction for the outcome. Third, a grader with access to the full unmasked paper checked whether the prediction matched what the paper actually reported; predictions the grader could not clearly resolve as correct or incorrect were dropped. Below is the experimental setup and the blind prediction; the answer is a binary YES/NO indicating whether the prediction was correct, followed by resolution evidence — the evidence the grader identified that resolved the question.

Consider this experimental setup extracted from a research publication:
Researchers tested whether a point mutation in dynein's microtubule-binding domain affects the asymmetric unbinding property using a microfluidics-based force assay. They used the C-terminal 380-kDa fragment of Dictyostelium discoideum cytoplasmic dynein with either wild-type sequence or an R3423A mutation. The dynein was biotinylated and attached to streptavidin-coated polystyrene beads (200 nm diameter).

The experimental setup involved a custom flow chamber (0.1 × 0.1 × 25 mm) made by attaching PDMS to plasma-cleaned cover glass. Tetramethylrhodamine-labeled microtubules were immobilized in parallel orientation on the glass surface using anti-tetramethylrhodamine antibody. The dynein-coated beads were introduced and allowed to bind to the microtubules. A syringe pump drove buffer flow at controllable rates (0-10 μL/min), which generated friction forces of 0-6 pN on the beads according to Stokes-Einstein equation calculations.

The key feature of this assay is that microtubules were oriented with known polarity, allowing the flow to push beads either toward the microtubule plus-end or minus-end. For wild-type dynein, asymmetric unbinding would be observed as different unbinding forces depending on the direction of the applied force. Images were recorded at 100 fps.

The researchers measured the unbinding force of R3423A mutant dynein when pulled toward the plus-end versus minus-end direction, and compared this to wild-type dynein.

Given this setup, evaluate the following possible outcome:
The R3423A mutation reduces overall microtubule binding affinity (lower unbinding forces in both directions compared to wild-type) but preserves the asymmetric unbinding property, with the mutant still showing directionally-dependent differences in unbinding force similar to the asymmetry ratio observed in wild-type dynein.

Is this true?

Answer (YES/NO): NO